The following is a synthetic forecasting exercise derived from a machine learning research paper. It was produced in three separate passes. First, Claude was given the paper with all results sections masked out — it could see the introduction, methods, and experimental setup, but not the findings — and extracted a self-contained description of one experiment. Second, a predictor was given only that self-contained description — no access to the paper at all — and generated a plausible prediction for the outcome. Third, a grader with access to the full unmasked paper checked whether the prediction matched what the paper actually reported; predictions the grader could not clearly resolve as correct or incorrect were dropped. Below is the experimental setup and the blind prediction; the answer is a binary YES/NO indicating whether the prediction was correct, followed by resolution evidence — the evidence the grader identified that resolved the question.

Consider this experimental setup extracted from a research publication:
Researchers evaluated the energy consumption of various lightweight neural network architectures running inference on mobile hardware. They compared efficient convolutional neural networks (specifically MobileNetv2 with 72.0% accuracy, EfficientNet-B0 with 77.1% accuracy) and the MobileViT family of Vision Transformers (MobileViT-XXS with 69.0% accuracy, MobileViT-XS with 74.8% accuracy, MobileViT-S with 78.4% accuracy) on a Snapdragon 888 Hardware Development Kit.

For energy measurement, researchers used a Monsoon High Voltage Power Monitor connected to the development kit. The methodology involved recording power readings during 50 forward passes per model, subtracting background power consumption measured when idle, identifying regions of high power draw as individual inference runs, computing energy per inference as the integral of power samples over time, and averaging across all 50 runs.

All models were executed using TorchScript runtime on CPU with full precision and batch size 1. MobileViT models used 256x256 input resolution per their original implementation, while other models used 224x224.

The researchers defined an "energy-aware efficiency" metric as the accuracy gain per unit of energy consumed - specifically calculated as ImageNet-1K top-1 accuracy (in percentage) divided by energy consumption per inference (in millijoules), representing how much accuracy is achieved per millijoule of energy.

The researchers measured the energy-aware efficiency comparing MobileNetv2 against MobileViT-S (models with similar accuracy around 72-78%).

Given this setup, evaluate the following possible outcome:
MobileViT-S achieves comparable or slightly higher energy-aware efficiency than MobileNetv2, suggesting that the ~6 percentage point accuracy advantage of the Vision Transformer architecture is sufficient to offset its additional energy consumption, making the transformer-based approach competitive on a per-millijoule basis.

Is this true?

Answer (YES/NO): NO